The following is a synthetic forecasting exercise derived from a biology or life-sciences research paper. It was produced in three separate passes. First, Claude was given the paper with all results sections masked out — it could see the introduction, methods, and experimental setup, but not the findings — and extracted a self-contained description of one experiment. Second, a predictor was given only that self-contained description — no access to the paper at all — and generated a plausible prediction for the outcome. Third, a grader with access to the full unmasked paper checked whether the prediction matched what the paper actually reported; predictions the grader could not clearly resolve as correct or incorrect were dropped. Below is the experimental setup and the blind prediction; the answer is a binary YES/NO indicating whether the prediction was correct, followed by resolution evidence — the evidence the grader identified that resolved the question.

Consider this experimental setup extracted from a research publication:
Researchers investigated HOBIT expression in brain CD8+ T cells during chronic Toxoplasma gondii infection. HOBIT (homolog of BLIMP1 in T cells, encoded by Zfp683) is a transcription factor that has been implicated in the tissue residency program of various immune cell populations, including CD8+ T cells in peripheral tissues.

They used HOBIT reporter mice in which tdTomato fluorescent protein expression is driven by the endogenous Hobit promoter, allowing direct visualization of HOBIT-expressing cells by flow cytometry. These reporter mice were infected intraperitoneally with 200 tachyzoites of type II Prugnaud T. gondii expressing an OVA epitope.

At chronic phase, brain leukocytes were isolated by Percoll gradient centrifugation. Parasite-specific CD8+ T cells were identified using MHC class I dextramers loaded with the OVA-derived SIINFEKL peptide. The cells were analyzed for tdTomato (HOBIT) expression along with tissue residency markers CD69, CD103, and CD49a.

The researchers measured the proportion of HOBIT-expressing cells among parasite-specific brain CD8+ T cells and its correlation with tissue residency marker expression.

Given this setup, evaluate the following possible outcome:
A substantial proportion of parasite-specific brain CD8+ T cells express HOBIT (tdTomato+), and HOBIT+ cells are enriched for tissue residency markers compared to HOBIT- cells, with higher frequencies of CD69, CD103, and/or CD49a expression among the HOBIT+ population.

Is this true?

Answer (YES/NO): YES